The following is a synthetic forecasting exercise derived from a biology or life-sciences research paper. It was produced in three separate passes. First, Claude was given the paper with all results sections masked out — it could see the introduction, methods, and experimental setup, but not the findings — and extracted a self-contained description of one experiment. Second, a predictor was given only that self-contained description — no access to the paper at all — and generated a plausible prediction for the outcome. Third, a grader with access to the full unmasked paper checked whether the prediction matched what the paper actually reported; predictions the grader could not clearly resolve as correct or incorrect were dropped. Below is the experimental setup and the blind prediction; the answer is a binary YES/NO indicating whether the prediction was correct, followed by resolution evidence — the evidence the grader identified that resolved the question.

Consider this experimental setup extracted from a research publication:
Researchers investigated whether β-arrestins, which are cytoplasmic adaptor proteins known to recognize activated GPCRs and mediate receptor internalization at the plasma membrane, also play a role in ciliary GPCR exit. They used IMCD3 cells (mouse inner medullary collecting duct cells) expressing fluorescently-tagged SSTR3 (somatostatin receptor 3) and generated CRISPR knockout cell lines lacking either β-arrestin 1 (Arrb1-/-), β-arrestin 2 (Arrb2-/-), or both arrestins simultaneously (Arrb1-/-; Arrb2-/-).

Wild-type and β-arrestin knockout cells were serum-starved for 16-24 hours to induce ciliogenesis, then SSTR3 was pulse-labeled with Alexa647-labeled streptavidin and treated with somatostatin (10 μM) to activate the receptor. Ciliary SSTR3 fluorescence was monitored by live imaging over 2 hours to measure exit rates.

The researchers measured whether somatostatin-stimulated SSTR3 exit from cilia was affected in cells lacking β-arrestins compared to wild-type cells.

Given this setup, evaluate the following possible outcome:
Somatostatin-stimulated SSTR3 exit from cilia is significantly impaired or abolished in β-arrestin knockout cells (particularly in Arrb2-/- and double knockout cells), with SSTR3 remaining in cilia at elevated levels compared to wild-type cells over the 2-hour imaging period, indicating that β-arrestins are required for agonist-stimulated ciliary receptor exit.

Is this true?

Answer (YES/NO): YES